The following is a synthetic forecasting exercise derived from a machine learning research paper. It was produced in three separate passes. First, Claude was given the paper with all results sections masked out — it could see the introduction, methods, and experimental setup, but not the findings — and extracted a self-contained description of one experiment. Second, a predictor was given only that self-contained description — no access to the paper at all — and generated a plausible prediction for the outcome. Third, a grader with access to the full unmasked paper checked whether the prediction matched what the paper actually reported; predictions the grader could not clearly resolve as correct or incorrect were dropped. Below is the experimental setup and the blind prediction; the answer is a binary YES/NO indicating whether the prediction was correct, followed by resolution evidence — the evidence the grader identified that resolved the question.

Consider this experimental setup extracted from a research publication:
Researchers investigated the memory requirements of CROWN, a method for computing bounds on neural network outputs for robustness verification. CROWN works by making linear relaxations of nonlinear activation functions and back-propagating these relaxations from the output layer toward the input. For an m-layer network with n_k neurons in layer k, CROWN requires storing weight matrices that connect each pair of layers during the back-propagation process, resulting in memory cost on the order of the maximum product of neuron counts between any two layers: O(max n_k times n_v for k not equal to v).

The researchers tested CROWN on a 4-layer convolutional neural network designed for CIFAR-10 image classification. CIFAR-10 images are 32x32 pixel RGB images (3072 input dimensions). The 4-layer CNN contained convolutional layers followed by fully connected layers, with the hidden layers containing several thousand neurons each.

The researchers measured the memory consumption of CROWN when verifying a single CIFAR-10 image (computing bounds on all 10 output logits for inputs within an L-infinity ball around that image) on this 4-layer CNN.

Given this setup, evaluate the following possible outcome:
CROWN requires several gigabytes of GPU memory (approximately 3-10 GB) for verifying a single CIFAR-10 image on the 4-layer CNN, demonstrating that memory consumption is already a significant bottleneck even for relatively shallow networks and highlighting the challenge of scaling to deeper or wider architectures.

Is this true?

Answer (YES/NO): NO